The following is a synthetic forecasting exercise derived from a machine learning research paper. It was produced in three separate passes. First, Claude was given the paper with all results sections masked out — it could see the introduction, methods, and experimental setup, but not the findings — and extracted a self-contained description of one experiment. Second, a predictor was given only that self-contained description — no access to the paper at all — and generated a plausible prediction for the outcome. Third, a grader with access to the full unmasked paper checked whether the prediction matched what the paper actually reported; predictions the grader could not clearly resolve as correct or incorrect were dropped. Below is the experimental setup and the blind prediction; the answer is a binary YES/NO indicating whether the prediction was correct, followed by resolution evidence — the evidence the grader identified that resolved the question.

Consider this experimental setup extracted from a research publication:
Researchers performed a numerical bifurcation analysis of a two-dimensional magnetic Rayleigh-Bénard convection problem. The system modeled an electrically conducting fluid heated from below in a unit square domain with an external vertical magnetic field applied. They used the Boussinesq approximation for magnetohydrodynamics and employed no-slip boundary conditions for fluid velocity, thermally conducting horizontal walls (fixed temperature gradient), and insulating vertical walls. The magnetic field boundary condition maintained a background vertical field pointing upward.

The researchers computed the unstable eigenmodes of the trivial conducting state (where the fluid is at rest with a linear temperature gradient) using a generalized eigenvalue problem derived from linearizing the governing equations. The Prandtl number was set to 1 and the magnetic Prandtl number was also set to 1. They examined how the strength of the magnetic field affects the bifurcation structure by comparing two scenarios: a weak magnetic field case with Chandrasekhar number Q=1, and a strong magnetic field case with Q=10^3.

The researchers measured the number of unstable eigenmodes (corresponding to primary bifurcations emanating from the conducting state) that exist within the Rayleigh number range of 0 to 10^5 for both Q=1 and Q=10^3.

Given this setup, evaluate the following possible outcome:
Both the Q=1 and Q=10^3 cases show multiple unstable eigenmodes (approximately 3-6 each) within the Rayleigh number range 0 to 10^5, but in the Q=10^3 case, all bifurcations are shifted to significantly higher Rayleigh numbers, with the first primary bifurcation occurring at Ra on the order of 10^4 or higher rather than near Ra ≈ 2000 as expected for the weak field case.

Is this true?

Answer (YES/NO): NO